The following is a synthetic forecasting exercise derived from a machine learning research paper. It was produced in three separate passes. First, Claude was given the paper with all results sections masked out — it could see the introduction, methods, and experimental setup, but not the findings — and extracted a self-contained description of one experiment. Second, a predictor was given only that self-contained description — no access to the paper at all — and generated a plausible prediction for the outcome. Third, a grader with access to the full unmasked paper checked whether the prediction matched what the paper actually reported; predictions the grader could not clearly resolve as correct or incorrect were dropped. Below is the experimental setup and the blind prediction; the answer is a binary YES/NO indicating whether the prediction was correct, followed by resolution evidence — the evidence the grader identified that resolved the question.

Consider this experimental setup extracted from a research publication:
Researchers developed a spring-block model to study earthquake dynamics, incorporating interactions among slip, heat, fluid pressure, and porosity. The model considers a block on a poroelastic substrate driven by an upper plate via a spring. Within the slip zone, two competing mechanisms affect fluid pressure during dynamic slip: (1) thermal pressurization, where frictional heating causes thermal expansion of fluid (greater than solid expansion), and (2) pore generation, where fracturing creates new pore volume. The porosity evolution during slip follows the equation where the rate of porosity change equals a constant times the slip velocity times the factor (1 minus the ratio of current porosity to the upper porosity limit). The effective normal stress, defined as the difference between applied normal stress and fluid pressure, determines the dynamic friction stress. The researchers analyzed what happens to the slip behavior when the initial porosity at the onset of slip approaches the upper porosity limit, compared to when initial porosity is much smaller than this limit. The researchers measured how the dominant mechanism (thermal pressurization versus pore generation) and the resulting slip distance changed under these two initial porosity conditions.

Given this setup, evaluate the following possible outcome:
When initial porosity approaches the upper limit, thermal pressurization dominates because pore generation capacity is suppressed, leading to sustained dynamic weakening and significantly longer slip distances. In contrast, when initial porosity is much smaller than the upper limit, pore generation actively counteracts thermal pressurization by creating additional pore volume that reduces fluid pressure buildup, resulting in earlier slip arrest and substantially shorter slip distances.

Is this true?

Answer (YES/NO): YES